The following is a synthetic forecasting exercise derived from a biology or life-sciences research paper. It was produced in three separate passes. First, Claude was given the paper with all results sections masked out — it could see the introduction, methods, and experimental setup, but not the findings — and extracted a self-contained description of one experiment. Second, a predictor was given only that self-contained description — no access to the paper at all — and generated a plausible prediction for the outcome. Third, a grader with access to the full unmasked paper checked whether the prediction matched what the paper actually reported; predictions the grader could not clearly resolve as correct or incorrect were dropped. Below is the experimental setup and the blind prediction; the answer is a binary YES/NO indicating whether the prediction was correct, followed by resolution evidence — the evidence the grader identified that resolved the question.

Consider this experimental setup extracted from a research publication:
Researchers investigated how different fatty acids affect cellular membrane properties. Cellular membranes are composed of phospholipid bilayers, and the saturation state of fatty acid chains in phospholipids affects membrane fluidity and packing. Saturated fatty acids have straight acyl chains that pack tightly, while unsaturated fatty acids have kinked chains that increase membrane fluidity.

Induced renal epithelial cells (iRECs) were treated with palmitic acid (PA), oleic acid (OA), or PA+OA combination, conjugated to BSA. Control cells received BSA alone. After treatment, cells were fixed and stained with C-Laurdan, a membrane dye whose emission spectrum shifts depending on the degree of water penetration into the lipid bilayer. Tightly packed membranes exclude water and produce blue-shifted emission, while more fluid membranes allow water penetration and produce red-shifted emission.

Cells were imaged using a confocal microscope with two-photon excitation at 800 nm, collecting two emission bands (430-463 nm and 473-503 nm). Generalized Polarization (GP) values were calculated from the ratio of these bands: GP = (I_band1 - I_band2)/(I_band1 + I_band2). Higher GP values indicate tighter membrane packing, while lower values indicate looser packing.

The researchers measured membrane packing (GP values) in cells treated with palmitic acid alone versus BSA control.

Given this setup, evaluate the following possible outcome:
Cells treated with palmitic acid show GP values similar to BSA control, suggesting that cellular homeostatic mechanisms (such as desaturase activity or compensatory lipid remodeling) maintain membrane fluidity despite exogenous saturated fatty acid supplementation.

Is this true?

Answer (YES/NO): NO